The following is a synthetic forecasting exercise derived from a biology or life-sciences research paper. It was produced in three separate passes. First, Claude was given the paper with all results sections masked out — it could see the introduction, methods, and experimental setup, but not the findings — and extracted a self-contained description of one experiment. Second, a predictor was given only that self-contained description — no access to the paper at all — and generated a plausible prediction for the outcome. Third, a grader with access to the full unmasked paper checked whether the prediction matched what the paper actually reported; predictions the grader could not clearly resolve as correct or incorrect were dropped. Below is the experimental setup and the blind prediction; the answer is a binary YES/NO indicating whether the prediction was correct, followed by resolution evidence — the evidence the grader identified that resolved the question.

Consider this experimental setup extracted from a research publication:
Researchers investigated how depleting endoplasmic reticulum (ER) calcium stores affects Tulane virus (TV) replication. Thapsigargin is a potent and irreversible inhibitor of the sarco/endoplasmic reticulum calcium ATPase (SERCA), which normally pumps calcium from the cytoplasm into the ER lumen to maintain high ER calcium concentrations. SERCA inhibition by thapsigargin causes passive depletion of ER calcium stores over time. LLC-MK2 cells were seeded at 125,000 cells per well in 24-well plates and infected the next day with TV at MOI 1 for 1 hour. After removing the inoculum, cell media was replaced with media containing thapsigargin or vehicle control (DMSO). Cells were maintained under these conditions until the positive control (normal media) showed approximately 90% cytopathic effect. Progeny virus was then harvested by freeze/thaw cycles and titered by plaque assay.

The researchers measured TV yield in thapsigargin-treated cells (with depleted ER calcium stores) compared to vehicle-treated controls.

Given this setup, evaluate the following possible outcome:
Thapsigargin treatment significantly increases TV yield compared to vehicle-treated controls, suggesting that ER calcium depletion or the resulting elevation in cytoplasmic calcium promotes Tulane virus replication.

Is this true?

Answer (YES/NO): NO